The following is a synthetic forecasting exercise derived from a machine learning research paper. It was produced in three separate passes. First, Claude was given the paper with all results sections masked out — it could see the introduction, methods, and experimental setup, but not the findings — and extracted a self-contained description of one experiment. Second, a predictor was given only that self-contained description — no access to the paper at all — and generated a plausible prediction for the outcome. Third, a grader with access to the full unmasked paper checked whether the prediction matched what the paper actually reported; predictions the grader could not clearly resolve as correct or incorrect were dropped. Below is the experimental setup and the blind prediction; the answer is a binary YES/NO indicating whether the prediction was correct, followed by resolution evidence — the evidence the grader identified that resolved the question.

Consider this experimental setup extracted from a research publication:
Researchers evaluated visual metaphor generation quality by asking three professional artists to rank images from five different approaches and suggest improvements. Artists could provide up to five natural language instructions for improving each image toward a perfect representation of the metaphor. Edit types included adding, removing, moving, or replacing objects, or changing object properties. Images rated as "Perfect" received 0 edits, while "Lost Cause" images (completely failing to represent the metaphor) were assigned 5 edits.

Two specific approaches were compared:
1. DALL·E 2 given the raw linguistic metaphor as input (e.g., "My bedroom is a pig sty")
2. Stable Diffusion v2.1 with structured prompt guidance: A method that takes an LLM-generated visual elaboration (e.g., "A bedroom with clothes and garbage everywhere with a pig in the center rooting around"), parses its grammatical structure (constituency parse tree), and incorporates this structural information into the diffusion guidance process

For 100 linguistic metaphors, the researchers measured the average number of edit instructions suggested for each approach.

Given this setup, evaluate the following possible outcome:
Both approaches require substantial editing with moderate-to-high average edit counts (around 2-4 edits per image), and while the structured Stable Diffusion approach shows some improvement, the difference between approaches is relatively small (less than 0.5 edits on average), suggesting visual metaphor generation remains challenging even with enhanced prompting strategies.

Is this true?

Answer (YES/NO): NO